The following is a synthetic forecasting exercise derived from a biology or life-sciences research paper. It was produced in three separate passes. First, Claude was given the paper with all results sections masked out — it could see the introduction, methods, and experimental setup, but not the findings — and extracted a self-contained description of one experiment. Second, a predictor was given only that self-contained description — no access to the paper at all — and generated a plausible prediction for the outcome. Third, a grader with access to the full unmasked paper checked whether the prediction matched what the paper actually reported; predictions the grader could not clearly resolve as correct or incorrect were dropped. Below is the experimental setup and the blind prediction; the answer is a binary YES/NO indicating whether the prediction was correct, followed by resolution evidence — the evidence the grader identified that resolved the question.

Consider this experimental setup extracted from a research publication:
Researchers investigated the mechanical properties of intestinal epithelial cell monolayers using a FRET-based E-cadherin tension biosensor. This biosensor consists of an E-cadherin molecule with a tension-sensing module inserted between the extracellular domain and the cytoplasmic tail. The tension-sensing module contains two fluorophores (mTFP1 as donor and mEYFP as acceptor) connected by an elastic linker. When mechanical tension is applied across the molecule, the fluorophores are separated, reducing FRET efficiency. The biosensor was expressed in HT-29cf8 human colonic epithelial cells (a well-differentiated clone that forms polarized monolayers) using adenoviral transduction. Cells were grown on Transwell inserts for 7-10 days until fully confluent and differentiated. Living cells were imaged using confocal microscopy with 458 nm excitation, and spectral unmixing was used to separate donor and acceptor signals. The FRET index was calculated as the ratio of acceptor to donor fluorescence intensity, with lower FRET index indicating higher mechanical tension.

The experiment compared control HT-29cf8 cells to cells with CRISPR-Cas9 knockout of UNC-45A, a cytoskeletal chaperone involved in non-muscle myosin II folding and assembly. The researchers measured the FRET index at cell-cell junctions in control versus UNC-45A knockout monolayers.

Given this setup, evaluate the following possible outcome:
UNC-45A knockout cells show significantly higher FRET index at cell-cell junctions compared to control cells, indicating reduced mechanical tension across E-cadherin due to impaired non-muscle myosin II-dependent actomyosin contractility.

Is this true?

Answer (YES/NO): NO